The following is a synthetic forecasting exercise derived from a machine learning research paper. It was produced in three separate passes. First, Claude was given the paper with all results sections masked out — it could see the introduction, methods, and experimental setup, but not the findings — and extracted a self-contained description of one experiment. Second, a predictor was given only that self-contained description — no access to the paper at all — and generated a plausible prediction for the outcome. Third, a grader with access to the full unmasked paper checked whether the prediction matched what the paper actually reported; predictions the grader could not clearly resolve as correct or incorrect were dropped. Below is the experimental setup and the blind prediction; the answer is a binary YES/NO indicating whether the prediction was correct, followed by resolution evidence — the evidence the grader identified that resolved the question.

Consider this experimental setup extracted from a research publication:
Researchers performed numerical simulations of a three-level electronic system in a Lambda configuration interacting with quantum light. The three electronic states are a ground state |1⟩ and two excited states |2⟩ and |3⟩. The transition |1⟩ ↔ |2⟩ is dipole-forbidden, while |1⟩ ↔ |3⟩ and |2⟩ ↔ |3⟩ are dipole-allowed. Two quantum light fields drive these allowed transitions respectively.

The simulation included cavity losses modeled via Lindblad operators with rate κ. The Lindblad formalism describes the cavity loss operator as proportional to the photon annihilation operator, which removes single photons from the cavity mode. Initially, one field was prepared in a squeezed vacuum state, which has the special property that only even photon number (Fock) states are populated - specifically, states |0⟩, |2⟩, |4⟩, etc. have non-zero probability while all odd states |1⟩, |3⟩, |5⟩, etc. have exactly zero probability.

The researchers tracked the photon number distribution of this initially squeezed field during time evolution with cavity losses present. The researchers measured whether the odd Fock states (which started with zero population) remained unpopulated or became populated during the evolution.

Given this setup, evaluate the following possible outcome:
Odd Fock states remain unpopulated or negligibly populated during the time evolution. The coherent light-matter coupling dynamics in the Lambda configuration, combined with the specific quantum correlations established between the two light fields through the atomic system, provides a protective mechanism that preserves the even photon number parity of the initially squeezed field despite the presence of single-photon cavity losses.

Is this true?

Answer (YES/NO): NO